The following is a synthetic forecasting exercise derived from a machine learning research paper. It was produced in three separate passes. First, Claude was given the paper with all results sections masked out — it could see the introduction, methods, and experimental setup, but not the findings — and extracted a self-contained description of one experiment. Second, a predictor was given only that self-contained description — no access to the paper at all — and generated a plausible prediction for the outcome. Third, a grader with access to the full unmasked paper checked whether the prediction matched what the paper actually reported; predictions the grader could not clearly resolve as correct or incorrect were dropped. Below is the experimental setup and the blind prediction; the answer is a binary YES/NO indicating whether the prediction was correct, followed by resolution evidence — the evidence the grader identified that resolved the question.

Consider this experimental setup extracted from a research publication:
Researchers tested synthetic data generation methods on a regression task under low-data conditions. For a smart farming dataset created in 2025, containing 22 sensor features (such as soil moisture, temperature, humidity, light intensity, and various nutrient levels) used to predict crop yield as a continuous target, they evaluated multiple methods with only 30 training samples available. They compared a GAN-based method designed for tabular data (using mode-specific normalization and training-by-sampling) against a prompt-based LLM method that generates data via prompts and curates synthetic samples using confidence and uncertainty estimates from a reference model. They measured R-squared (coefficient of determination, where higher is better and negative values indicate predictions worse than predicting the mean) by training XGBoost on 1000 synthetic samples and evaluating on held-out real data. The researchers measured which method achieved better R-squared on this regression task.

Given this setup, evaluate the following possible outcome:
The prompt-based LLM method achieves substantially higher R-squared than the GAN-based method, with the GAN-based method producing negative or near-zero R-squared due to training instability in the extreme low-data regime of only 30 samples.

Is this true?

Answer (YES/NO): YES